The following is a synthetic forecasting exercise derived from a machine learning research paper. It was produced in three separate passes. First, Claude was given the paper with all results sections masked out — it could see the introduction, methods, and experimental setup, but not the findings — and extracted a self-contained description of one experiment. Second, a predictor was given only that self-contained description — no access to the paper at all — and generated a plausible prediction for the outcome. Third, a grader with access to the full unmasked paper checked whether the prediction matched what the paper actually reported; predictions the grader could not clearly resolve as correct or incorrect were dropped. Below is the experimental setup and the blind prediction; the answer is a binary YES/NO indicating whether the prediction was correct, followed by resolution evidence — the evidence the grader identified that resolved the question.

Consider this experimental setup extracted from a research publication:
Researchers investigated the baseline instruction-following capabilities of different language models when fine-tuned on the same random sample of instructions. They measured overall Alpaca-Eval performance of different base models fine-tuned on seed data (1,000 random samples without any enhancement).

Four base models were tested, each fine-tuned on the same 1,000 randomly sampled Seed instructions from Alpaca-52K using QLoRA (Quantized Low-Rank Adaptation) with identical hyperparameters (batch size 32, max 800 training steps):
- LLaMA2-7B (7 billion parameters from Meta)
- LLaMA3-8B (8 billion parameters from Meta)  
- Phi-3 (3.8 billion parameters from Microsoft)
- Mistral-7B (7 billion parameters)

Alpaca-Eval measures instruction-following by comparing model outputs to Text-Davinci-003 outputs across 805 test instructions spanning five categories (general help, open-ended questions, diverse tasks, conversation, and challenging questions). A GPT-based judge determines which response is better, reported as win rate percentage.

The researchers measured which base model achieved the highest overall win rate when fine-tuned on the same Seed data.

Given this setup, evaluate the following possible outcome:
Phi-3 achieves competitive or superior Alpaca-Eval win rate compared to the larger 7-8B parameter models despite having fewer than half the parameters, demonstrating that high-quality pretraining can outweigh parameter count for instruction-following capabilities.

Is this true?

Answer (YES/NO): YES